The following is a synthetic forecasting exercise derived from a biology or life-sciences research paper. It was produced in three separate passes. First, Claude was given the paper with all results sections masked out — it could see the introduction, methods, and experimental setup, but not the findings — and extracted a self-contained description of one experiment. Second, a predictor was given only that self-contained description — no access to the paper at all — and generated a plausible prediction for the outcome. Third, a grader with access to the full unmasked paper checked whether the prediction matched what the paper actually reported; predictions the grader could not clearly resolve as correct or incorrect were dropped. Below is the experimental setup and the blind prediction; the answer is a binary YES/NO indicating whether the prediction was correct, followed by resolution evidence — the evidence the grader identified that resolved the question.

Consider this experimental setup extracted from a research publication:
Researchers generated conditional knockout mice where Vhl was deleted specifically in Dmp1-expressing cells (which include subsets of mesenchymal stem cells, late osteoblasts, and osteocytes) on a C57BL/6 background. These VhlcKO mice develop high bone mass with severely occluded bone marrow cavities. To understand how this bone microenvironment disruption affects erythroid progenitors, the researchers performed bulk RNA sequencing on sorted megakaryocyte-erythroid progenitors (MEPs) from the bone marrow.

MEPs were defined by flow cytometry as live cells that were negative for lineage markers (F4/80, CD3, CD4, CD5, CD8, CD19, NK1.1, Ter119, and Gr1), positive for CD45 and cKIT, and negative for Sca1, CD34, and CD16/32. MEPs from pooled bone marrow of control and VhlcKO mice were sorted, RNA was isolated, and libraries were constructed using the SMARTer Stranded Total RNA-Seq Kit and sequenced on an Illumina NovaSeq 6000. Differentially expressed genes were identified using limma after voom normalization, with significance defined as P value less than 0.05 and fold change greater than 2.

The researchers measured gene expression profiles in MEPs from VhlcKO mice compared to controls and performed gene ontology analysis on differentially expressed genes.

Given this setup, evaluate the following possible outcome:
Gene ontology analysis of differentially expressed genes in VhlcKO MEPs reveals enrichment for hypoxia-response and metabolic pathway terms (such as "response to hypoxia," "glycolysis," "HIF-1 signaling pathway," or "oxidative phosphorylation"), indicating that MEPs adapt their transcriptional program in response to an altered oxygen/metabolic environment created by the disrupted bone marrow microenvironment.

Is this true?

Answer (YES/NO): NO